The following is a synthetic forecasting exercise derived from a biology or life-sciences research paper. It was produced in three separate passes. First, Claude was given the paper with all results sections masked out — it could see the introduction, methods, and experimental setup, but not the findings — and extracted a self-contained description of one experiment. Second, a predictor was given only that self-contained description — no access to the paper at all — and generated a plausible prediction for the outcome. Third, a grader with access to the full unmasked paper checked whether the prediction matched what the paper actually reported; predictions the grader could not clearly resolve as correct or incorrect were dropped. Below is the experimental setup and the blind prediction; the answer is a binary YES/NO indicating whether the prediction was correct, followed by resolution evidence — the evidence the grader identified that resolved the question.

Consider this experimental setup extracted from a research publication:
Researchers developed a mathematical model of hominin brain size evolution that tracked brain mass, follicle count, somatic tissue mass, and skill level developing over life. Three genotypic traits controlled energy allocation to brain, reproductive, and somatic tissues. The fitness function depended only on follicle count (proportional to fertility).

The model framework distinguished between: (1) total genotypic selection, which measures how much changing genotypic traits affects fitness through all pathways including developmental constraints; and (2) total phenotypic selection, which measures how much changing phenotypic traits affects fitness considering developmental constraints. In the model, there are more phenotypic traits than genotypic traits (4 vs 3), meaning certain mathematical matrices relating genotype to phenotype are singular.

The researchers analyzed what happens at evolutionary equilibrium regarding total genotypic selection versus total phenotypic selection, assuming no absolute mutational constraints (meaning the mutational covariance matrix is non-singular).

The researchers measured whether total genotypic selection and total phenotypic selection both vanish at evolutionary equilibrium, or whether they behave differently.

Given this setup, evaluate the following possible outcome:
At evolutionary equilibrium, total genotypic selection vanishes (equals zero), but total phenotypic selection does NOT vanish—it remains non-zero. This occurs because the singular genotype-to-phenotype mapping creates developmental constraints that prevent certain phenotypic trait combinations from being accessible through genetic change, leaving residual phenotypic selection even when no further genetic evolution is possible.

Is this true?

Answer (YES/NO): YES